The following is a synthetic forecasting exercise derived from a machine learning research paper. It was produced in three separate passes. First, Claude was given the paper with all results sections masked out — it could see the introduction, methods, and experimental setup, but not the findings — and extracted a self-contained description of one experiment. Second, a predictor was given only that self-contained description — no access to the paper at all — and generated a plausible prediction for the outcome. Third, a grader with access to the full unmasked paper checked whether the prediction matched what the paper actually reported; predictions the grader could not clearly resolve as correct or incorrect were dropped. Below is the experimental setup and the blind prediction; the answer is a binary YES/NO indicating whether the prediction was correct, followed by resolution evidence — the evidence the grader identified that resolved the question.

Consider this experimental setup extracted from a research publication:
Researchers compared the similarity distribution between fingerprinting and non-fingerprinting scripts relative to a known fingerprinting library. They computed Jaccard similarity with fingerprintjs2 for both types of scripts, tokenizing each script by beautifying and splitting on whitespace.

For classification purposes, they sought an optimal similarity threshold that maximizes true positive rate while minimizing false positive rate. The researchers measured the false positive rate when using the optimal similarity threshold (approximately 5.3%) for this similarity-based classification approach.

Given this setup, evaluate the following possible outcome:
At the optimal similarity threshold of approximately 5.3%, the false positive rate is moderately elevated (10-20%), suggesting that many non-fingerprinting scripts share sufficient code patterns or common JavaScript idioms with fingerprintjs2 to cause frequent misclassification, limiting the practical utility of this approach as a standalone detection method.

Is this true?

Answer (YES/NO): NO